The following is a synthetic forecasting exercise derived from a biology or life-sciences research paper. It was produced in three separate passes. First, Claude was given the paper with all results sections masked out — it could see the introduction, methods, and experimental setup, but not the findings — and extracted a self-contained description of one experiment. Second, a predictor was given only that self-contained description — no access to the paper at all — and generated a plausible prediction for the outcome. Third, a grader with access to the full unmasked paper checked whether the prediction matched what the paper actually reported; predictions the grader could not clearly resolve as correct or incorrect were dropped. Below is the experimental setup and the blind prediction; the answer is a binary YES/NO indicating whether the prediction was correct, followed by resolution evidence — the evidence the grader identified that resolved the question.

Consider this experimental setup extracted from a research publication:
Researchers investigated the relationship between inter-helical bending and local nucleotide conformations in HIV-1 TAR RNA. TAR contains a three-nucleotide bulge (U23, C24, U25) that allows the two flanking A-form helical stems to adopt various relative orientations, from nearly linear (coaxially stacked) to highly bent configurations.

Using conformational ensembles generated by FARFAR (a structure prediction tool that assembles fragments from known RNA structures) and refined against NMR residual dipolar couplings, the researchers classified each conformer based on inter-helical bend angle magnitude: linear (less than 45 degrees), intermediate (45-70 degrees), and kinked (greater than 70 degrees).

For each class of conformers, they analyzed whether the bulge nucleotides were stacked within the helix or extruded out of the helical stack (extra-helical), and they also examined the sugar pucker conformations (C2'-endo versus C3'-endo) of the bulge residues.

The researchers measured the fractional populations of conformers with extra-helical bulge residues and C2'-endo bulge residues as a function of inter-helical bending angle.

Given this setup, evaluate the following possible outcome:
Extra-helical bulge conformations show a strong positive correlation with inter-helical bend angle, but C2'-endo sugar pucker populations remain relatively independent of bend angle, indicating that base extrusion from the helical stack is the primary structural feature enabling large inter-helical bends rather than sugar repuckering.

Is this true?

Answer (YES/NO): NO